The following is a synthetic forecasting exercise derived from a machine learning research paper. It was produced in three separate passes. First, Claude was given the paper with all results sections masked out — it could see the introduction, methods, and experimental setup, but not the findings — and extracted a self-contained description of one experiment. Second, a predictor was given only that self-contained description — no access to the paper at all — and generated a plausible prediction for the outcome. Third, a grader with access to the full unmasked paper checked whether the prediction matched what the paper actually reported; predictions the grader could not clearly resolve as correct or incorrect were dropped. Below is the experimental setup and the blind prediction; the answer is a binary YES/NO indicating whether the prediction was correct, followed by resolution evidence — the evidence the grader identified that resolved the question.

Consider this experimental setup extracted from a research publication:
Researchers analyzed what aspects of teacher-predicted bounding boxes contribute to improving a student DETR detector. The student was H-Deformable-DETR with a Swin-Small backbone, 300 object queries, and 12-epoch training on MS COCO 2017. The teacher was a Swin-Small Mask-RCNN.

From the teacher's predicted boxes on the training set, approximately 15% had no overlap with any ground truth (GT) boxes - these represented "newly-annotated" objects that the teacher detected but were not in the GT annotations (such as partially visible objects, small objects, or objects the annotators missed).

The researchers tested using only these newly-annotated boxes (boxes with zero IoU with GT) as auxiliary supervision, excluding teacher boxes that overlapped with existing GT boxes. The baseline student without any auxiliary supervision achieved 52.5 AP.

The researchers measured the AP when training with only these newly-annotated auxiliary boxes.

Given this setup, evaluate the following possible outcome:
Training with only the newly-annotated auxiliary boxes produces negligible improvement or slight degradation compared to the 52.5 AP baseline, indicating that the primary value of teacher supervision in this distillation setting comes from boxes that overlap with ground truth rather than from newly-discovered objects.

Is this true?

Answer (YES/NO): NO